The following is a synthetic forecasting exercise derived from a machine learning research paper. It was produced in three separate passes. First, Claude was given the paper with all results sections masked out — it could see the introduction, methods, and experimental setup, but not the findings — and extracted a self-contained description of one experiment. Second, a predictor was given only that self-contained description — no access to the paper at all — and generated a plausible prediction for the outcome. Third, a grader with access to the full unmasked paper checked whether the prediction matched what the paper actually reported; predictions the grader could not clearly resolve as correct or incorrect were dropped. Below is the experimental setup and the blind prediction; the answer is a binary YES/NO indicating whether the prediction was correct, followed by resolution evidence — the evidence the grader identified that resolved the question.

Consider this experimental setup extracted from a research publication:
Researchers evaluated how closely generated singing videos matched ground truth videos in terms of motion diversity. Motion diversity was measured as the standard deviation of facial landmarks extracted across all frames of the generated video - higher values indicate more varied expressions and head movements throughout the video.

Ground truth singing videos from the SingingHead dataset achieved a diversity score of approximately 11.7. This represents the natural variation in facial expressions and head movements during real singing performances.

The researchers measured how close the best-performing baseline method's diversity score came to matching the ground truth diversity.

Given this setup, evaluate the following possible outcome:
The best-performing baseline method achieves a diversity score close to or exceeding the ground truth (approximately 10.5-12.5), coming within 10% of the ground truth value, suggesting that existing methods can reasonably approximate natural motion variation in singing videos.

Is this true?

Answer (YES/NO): NO